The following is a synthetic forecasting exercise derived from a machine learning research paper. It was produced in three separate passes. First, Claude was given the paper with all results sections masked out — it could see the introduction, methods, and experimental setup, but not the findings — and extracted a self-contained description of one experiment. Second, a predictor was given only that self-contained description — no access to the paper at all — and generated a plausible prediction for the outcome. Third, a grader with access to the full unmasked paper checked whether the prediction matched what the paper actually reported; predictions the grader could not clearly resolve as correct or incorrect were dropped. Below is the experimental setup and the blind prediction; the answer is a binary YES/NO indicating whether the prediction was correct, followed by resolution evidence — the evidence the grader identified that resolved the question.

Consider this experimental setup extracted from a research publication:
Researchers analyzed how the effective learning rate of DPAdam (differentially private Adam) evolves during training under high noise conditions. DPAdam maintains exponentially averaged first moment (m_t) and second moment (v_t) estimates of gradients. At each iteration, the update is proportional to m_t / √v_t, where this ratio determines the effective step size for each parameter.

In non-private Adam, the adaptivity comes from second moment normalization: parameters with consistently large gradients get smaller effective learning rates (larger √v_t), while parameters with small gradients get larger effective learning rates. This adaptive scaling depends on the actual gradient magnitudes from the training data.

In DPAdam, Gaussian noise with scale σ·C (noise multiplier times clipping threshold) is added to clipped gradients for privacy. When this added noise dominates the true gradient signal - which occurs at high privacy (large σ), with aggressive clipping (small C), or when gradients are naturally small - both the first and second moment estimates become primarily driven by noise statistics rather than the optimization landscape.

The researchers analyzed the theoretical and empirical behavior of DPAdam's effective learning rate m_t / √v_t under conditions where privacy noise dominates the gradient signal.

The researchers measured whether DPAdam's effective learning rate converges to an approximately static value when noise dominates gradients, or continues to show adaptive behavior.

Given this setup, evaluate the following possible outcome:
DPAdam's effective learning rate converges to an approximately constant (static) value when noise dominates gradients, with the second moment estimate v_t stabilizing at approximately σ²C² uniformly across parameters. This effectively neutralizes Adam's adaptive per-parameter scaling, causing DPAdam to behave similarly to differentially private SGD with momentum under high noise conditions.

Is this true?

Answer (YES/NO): NO